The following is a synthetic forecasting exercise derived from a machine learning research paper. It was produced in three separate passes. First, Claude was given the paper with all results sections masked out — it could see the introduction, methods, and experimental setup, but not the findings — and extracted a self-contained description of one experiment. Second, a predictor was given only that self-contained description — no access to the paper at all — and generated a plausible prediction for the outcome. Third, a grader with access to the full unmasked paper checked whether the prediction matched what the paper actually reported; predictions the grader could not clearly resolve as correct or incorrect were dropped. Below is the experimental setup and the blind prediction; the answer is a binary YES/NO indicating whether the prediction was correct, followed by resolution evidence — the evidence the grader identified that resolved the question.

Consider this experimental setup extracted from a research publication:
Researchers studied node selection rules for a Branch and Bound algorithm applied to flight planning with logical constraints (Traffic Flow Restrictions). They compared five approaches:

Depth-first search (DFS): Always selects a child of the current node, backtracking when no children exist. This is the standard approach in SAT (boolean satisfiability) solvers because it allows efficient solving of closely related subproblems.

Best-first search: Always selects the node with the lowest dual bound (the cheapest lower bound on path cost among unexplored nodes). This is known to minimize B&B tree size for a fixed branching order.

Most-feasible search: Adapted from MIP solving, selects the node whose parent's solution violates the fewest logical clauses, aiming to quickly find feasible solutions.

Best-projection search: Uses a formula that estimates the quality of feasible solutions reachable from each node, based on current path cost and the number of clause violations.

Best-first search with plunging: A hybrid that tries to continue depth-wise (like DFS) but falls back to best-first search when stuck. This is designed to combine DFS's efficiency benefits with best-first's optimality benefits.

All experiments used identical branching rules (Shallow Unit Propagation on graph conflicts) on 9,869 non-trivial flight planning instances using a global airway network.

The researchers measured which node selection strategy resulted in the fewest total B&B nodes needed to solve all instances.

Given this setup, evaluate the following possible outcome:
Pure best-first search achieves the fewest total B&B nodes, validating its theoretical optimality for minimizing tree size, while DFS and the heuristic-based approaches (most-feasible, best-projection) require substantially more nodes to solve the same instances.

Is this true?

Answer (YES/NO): YES